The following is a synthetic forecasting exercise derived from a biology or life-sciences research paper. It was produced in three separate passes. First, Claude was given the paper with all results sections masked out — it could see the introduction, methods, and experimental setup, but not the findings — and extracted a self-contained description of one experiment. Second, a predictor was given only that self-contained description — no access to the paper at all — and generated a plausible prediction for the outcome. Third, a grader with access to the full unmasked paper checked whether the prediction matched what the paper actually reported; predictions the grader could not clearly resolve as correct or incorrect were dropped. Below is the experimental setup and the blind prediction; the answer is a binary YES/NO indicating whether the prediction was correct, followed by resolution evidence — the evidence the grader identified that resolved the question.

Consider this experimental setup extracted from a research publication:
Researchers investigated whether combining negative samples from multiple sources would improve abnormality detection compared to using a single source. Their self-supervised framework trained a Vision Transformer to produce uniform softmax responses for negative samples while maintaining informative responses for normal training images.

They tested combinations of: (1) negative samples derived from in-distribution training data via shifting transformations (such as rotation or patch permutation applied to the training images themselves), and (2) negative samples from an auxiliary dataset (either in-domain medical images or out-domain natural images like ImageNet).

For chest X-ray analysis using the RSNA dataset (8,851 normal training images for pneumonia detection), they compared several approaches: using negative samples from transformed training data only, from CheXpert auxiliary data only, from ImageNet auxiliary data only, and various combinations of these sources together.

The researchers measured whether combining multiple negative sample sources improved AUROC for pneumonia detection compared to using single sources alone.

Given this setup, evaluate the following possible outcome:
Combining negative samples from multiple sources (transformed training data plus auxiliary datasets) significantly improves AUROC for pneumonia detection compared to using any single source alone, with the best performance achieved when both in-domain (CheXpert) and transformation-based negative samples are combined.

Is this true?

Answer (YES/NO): NO